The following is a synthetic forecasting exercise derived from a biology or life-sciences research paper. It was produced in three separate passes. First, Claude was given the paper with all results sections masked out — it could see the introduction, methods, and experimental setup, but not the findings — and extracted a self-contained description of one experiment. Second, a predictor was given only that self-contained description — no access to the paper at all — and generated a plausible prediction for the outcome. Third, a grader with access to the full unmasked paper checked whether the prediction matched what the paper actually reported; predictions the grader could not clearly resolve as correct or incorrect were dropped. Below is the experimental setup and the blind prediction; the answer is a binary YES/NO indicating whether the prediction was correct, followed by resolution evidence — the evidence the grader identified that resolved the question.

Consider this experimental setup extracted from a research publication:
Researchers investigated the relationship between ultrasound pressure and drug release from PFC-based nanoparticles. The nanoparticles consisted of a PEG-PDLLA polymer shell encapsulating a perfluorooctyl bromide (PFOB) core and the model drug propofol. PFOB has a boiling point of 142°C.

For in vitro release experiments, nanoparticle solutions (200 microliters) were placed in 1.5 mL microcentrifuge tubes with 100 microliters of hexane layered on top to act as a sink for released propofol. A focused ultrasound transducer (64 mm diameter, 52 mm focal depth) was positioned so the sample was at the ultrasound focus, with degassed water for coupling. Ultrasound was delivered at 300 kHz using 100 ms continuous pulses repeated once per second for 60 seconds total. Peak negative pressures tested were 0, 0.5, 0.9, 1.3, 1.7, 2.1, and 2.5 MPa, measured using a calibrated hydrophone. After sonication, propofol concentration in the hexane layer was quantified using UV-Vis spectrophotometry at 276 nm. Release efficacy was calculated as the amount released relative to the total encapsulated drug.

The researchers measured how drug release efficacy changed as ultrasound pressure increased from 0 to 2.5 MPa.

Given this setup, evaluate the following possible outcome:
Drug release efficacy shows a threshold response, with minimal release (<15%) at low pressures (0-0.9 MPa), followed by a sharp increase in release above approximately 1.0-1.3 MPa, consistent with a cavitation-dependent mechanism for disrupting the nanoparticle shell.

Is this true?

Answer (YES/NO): NO